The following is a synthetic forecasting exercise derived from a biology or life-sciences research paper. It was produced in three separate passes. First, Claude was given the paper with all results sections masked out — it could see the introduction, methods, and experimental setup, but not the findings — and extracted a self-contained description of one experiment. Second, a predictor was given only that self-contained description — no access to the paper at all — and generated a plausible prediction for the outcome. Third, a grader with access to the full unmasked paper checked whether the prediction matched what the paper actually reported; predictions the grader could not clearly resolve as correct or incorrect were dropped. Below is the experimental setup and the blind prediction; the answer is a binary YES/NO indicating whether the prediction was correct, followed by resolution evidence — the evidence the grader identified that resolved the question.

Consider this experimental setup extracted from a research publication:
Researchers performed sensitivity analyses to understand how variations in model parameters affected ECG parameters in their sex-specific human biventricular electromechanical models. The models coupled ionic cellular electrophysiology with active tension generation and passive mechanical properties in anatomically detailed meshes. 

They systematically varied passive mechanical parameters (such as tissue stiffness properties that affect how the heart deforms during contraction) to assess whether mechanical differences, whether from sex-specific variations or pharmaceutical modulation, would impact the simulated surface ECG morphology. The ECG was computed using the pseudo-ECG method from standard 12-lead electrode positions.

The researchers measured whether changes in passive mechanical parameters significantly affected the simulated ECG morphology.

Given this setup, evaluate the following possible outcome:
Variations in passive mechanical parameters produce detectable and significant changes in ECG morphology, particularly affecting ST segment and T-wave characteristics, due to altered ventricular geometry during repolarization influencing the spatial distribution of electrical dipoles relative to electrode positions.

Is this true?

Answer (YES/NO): NO